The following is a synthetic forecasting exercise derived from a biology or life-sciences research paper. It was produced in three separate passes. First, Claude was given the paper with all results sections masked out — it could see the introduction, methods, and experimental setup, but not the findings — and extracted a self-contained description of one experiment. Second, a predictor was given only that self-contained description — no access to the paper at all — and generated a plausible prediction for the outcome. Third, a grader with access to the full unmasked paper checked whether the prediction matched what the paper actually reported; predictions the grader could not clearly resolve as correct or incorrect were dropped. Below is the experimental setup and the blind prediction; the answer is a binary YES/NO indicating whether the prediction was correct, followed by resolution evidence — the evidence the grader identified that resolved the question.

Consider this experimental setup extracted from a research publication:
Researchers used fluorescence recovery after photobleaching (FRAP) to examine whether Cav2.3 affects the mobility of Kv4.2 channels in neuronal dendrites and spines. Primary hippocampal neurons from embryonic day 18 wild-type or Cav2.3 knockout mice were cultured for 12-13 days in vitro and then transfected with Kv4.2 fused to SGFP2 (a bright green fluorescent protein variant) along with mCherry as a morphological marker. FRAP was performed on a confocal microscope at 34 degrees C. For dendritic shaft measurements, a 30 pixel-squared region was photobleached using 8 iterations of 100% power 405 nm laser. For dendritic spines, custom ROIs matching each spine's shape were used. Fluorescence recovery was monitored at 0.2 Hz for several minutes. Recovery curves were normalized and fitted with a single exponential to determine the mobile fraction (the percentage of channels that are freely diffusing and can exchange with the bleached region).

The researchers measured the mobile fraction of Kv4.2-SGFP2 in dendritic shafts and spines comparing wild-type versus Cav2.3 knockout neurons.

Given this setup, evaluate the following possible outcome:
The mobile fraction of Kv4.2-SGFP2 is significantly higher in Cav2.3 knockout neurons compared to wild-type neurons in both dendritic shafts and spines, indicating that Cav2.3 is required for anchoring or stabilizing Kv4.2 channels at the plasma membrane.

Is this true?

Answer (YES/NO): NO